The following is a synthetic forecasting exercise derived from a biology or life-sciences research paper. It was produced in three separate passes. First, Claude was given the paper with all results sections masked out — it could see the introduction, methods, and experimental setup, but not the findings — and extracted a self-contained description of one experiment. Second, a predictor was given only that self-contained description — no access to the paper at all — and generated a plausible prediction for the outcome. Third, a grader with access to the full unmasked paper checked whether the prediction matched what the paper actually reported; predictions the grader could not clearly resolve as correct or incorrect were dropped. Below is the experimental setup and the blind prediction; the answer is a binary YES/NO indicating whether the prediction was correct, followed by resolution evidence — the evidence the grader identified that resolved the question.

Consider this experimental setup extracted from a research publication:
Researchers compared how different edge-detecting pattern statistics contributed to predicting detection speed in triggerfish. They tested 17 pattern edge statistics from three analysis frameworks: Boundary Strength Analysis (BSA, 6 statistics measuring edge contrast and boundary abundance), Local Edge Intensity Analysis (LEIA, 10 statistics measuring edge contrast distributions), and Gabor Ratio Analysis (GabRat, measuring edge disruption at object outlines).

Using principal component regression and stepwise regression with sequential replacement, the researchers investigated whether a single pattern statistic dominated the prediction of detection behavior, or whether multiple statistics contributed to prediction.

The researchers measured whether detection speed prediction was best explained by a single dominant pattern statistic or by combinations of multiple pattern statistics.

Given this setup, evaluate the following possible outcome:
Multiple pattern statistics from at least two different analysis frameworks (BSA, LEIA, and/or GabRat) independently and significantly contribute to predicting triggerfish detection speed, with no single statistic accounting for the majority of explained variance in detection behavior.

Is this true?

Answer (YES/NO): YES